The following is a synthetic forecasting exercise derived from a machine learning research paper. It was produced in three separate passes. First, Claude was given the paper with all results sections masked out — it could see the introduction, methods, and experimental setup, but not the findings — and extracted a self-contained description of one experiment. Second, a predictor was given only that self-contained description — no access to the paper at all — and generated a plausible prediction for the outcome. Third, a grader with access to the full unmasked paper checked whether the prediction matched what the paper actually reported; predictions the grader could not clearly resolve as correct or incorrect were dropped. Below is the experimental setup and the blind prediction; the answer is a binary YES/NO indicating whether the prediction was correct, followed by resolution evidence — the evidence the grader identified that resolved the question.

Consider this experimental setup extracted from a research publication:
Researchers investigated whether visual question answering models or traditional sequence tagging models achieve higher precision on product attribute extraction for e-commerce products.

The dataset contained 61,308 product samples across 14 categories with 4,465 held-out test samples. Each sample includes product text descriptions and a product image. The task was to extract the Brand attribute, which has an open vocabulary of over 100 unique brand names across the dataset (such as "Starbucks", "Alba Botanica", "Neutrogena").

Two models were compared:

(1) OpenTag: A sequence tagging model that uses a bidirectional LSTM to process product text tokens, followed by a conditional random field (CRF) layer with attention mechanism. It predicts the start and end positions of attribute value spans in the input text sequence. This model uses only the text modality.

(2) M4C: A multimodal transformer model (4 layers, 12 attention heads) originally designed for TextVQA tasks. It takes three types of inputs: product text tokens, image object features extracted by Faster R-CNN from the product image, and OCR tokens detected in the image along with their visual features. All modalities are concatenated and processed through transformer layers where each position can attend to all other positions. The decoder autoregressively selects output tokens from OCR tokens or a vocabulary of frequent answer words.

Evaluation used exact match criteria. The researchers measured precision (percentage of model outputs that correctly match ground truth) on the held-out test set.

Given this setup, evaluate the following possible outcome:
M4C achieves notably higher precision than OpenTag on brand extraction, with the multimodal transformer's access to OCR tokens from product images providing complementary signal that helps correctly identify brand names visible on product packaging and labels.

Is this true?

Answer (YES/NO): NO